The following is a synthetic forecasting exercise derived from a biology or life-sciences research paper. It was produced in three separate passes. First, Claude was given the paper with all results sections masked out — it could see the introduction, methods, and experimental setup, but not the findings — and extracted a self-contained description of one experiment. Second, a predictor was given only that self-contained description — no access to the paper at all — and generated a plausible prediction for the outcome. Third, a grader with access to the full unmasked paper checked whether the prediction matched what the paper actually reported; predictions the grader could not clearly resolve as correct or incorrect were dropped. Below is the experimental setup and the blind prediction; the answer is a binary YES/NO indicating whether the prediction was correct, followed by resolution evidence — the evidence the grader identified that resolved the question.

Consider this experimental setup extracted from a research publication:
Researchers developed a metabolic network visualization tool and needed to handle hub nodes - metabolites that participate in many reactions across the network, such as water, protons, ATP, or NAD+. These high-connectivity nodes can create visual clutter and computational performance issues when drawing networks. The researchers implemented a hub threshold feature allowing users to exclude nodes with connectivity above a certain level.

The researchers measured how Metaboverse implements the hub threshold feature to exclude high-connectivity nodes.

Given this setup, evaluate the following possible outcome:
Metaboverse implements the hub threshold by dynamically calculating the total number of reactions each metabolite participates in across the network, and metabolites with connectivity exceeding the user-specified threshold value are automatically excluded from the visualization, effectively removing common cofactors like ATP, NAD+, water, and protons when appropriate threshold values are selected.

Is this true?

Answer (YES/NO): YES